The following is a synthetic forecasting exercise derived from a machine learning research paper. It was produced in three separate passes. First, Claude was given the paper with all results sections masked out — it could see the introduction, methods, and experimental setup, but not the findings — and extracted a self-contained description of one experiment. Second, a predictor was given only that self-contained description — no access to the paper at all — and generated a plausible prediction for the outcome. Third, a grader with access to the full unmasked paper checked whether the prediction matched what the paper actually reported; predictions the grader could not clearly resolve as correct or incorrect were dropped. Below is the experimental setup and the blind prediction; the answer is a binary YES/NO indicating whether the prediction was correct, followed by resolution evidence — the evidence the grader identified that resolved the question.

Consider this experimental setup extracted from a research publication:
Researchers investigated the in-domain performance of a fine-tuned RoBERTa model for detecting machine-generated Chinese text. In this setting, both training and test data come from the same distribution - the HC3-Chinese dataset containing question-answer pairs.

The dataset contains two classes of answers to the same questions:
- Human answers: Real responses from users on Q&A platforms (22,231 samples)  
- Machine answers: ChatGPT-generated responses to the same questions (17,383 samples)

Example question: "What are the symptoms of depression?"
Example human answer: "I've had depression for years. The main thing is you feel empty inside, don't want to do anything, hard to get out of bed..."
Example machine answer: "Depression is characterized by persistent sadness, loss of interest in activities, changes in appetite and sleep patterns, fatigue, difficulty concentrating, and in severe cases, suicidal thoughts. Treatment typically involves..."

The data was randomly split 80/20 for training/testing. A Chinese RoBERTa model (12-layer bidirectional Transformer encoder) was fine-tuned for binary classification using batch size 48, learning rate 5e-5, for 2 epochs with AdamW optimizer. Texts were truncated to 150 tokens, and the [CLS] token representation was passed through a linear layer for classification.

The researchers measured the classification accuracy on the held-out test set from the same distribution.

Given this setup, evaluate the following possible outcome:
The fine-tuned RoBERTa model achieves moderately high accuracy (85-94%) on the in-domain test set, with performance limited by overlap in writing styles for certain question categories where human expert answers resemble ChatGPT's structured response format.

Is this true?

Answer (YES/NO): NO